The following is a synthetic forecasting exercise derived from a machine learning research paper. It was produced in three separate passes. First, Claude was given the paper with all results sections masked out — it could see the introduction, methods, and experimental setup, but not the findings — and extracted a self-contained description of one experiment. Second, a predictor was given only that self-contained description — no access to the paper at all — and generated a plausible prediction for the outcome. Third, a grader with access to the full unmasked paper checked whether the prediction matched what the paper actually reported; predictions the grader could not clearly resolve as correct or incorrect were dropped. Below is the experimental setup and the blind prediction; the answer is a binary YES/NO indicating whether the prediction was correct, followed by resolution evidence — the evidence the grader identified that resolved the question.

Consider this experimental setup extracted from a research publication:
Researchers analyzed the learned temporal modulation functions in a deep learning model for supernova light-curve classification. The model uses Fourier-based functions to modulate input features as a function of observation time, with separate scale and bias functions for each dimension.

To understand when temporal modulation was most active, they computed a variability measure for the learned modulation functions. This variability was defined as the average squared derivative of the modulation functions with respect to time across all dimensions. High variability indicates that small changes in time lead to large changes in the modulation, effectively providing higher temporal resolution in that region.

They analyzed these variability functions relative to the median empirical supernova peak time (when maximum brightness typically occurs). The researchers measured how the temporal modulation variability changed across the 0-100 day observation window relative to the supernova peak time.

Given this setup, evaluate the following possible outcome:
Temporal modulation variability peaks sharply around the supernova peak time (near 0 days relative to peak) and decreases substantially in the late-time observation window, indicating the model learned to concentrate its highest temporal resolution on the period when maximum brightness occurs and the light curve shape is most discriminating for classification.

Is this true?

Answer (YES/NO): NO